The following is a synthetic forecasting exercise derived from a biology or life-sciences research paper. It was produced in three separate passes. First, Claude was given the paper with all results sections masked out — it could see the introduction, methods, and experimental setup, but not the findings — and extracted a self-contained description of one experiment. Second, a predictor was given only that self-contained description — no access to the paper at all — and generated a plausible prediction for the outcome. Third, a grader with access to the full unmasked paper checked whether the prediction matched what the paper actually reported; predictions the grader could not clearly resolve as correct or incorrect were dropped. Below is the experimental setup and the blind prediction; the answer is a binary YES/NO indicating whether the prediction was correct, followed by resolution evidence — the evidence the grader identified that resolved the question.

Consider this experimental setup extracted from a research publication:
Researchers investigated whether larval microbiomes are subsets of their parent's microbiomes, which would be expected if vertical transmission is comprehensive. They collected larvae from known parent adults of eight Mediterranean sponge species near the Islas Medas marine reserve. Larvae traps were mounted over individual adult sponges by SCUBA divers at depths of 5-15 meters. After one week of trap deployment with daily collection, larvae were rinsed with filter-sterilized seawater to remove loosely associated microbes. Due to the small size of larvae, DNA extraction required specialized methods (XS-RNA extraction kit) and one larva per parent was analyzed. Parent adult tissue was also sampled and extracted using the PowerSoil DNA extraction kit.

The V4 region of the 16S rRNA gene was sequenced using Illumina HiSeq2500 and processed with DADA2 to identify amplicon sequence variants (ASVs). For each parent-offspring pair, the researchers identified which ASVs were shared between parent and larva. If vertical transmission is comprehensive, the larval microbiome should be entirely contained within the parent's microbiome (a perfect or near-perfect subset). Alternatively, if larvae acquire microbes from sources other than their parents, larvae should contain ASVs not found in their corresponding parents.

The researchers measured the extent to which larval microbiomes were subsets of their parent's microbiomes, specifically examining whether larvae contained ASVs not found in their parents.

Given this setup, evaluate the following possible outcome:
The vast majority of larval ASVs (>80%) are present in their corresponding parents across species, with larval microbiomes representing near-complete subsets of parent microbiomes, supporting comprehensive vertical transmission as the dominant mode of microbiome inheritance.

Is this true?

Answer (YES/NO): NO